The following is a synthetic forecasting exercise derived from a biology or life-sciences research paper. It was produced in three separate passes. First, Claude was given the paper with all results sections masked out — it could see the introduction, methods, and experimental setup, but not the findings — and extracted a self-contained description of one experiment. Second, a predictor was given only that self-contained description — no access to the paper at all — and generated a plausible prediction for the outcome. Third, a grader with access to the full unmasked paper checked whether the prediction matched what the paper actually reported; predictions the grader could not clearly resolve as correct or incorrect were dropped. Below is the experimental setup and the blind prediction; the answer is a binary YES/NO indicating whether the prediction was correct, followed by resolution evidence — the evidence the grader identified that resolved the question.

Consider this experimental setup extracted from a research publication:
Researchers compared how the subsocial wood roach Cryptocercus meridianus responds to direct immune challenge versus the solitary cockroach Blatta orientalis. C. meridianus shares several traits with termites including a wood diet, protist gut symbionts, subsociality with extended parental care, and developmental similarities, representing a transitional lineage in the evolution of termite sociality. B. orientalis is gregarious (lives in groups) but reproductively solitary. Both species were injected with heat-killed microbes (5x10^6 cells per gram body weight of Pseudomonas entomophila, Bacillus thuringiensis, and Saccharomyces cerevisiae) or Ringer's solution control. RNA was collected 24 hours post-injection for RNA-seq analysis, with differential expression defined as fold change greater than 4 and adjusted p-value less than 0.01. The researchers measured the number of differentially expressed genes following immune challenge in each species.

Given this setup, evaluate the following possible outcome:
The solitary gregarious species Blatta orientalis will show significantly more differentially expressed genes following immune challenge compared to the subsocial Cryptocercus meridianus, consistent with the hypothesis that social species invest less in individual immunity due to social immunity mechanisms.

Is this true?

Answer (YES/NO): NO